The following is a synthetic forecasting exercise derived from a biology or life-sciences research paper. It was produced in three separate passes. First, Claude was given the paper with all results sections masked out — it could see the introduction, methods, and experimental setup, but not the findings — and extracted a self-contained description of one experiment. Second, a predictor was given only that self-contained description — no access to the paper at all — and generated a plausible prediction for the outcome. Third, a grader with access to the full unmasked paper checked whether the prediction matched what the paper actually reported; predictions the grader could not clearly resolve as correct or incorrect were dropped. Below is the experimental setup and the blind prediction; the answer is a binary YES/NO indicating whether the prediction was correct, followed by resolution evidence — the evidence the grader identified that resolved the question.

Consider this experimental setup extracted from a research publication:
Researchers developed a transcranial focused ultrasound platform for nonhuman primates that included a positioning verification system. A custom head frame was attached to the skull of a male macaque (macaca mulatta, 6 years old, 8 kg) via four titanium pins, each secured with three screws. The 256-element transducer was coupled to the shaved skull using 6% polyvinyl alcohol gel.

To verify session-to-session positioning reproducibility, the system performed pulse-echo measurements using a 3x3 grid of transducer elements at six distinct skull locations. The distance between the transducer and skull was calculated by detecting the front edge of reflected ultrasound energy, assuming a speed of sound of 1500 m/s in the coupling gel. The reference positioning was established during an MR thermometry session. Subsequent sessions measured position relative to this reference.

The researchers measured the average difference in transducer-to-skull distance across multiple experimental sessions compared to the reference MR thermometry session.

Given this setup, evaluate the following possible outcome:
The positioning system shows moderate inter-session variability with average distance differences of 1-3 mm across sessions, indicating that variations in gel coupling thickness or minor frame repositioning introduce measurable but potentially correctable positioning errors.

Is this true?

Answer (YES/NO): NO